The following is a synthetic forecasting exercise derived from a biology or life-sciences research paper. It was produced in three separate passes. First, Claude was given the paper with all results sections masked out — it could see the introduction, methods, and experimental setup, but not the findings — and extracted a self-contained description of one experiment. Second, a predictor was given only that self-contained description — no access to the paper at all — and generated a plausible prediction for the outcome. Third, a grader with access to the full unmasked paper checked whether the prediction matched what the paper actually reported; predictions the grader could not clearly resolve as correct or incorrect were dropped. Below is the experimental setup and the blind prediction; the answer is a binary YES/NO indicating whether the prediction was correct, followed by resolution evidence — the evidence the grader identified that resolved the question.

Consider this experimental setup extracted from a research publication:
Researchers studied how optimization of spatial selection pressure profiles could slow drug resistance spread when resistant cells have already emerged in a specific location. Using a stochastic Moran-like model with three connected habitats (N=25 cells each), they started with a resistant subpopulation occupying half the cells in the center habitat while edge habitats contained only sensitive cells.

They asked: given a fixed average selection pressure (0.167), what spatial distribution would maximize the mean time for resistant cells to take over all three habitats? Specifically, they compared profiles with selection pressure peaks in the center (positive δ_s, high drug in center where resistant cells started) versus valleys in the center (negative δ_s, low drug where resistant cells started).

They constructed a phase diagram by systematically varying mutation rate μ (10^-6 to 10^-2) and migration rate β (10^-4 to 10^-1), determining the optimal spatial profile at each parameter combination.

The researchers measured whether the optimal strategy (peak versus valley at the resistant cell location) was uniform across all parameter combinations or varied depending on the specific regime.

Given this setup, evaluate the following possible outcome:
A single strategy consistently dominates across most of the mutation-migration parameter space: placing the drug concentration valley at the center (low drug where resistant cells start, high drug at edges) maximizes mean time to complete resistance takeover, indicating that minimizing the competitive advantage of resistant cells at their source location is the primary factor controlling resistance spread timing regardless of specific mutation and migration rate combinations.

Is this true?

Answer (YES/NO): NO